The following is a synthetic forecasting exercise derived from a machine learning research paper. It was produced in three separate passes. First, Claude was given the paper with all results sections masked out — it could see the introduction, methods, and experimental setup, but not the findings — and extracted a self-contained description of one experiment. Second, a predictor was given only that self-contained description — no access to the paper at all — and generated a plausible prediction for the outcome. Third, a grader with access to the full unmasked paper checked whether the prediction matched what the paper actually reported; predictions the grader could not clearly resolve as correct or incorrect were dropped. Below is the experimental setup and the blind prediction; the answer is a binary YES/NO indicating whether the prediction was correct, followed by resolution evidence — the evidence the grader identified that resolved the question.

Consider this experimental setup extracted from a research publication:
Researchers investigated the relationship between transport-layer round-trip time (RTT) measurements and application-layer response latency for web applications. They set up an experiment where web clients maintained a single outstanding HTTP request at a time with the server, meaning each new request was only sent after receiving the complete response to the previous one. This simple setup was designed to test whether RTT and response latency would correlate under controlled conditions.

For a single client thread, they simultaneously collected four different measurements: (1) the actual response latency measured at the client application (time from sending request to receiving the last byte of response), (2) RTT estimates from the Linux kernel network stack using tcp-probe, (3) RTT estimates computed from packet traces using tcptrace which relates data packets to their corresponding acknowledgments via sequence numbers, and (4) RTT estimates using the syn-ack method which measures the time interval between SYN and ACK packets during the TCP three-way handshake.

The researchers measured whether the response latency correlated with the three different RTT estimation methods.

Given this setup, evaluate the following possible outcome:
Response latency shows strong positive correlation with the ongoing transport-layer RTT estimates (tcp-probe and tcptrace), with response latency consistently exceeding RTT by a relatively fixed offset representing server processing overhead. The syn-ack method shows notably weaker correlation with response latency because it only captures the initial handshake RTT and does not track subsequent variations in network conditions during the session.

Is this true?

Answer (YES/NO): NO